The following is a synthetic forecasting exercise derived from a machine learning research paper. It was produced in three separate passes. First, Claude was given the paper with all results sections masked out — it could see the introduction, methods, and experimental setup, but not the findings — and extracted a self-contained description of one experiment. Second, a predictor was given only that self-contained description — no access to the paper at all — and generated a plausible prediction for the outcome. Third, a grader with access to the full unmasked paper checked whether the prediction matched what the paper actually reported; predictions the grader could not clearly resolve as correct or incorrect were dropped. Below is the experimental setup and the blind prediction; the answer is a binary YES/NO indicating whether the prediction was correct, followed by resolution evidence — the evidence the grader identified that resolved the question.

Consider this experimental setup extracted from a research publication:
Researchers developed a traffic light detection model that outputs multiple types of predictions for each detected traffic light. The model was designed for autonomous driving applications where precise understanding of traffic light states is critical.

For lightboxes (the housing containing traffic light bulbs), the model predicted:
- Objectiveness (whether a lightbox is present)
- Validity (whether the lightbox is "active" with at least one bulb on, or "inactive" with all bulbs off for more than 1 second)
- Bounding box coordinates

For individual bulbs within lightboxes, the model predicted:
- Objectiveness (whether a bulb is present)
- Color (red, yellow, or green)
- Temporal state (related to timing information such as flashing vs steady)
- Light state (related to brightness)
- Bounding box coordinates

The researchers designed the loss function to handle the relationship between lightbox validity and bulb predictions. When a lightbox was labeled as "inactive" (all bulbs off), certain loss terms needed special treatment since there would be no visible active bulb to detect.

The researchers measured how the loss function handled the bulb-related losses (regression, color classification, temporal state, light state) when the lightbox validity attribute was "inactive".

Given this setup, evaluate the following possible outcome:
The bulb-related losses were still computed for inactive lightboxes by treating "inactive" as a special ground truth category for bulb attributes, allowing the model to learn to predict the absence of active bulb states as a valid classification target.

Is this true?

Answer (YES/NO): NO